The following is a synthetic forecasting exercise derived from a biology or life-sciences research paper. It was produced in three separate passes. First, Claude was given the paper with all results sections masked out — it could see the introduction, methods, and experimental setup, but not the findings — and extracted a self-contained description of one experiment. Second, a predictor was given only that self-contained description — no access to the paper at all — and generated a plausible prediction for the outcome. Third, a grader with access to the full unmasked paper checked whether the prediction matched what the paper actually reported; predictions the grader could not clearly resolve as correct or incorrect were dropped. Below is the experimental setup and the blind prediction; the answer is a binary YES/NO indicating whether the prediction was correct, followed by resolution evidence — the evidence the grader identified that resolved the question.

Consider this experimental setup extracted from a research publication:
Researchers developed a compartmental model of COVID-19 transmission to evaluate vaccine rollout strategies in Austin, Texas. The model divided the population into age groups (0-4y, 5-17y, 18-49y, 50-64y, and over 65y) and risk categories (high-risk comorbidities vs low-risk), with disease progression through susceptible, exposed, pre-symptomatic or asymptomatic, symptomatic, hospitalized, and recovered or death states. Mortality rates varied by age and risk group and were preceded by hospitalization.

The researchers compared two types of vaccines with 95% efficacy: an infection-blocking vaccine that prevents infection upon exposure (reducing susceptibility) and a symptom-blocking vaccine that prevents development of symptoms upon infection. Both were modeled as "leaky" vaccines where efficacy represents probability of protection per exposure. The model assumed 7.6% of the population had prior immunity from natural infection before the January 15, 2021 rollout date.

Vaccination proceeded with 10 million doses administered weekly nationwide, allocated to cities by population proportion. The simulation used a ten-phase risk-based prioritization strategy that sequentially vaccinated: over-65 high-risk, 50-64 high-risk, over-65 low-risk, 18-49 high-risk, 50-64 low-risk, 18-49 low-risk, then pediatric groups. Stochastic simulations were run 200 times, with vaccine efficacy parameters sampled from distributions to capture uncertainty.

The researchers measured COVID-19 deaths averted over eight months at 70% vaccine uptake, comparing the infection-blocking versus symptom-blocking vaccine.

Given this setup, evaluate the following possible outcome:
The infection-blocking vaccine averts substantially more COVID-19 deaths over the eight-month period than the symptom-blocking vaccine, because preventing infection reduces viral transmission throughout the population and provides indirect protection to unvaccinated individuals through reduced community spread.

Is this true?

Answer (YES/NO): YES